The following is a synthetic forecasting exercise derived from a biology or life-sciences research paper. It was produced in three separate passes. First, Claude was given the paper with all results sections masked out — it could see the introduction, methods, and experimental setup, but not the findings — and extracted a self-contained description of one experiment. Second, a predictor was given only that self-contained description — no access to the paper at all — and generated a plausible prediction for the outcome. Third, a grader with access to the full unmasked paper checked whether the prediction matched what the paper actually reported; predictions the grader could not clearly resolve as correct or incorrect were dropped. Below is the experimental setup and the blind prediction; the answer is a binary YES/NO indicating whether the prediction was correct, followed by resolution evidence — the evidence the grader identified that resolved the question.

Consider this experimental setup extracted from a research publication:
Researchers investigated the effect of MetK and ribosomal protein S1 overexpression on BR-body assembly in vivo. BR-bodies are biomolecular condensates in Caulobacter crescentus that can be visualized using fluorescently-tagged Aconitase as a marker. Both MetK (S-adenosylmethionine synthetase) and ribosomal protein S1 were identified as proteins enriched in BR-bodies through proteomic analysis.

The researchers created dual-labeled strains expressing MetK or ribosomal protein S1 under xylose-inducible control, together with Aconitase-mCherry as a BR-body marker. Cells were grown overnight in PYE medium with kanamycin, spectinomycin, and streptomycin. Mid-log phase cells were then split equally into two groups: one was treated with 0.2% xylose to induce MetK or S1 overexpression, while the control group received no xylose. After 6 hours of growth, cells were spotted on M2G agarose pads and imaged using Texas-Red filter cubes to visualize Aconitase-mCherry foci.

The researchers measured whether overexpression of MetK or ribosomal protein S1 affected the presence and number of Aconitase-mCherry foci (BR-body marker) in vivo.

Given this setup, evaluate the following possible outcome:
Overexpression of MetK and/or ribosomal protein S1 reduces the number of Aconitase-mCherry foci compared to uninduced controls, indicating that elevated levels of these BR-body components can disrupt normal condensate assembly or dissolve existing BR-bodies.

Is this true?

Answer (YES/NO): YES